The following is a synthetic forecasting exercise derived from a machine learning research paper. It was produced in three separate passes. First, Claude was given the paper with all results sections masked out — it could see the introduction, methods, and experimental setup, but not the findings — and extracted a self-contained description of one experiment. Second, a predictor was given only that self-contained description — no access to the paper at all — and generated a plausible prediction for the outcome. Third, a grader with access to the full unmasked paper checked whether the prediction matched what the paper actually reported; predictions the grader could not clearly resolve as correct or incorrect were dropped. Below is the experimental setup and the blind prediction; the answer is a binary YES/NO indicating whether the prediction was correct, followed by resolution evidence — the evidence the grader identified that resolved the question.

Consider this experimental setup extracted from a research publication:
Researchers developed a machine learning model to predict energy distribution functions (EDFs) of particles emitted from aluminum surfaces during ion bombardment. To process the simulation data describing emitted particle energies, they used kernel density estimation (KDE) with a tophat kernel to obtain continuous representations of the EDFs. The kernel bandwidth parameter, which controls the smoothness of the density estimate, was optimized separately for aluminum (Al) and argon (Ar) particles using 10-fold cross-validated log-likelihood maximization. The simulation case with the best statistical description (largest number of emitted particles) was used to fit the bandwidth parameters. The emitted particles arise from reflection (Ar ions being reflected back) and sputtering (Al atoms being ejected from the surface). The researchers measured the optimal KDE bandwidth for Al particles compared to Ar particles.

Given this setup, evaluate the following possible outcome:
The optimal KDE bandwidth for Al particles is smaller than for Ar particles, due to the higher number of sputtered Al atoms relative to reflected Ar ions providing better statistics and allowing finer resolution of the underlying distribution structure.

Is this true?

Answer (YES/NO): NO